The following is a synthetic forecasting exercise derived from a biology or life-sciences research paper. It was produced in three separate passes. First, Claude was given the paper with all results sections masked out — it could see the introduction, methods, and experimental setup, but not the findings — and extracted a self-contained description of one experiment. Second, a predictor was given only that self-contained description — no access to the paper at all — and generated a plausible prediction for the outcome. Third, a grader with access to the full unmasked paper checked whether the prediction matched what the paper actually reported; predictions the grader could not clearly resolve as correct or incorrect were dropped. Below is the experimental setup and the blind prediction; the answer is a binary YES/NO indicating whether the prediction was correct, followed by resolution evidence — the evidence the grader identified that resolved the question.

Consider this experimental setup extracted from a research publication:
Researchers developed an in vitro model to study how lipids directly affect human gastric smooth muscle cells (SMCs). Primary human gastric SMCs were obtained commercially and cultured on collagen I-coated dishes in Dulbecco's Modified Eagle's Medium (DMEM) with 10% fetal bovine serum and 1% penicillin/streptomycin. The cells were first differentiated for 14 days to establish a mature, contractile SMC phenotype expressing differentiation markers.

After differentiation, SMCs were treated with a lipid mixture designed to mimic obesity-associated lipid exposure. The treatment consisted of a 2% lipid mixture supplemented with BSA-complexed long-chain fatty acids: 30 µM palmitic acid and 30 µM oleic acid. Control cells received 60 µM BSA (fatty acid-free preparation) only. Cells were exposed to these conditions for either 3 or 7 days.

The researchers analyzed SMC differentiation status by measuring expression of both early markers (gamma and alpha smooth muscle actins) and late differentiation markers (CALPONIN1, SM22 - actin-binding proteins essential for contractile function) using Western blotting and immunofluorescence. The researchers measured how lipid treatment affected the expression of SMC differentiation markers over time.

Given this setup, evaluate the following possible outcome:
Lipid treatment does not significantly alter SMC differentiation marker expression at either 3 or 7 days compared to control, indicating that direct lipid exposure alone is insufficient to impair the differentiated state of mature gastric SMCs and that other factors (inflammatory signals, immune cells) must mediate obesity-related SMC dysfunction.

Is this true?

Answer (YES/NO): NO